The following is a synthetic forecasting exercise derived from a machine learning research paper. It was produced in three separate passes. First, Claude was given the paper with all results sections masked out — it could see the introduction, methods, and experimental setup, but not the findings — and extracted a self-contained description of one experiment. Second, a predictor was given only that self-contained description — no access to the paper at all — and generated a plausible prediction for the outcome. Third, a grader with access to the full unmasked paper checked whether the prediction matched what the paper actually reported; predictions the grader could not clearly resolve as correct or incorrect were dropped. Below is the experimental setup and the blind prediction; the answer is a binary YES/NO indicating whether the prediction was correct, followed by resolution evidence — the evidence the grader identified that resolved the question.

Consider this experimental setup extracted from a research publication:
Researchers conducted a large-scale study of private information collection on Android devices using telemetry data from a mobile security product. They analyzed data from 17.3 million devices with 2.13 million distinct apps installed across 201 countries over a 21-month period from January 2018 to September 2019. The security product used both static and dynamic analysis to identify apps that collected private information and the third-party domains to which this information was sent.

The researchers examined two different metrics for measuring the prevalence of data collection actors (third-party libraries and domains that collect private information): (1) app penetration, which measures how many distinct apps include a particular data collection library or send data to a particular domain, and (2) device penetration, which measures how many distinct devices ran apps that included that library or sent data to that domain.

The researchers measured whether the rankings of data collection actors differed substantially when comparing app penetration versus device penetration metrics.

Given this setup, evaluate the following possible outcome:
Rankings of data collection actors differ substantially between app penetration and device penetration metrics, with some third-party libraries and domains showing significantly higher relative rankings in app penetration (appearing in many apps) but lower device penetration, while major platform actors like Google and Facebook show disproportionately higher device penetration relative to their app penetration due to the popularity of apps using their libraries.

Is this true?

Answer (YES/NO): NO